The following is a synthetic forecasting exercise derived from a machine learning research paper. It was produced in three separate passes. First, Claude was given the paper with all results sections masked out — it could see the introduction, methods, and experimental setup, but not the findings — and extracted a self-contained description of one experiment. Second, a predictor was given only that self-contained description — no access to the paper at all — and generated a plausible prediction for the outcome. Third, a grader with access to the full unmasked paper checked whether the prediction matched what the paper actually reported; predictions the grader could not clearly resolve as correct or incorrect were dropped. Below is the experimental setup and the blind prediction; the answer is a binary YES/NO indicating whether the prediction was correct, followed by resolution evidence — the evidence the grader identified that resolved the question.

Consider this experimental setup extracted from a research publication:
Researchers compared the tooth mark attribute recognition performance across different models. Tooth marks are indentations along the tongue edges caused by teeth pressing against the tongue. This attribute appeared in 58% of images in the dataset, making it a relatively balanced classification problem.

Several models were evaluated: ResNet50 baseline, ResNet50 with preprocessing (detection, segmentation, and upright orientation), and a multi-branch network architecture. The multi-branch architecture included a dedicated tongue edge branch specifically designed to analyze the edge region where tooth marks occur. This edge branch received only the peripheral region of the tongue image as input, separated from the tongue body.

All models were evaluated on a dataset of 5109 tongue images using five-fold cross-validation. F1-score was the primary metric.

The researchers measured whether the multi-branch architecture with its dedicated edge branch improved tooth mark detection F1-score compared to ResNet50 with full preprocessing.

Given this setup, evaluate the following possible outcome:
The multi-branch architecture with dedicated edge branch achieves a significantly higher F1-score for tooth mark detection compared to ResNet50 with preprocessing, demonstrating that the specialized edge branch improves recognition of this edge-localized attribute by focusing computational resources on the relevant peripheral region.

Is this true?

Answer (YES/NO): NO